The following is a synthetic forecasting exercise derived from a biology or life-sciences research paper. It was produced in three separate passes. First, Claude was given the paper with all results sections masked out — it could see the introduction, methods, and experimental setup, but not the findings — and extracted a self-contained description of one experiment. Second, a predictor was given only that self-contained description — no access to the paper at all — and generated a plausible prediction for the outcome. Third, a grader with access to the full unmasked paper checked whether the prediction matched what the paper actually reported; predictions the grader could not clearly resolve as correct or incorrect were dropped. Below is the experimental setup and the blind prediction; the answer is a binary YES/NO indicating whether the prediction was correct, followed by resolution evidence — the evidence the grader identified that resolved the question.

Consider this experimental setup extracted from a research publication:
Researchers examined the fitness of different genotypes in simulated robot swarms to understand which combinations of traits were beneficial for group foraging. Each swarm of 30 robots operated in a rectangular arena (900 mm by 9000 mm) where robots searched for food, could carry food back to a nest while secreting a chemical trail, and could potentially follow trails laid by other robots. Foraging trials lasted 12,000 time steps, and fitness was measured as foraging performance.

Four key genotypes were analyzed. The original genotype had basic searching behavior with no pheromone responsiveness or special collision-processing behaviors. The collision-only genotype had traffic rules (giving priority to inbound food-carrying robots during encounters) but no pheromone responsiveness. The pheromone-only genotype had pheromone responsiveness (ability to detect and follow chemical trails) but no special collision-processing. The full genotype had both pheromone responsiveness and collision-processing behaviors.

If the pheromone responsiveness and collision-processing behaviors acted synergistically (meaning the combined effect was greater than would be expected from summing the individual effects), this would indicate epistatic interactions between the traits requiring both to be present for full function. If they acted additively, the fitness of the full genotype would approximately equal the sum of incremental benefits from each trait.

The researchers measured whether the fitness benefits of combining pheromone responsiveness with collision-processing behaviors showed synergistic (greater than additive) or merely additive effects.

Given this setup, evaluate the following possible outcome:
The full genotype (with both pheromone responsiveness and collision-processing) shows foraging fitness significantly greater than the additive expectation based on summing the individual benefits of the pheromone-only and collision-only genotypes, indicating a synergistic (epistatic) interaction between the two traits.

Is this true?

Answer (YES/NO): YES